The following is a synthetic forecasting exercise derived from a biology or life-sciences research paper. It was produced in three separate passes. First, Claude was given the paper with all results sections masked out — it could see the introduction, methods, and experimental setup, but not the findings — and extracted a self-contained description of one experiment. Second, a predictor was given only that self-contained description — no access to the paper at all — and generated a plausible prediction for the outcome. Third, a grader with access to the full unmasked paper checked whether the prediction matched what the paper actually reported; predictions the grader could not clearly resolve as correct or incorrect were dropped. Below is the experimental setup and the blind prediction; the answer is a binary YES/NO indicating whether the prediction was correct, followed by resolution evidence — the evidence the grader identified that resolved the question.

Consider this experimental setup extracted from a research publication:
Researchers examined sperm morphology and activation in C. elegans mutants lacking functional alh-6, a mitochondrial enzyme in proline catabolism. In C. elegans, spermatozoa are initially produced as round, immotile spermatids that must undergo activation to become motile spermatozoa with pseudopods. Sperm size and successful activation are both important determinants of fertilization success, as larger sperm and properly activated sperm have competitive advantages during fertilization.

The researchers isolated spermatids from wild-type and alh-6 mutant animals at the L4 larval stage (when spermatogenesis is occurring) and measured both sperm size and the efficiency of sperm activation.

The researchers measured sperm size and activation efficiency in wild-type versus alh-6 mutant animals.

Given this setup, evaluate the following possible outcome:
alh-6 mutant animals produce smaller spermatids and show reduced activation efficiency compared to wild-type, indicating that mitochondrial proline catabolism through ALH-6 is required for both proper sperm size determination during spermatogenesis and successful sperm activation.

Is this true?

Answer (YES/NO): YES